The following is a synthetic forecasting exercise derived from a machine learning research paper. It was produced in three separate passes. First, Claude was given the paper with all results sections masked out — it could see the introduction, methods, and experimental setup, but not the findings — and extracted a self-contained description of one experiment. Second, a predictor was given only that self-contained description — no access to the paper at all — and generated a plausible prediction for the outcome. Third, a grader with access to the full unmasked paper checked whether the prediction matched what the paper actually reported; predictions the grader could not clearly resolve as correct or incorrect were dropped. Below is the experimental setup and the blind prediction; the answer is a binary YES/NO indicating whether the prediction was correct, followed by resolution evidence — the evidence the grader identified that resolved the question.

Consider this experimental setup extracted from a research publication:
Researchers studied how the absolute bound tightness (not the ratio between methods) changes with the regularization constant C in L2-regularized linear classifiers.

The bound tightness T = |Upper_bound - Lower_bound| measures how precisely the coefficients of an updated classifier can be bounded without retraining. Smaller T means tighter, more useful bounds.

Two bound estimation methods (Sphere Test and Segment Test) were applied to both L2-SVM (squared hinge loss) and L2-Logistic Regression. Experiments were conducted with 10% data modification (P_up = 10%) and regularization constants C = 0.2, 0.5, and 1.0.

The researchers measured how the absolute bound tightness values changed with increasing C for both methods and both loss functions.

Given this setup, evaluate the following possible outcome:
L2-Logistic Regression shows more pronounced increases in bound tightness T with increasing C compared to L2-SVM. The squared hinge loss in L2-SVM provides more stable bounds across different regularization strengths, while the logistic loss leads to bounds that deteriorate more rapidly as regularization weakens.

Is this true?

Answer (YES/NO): NO